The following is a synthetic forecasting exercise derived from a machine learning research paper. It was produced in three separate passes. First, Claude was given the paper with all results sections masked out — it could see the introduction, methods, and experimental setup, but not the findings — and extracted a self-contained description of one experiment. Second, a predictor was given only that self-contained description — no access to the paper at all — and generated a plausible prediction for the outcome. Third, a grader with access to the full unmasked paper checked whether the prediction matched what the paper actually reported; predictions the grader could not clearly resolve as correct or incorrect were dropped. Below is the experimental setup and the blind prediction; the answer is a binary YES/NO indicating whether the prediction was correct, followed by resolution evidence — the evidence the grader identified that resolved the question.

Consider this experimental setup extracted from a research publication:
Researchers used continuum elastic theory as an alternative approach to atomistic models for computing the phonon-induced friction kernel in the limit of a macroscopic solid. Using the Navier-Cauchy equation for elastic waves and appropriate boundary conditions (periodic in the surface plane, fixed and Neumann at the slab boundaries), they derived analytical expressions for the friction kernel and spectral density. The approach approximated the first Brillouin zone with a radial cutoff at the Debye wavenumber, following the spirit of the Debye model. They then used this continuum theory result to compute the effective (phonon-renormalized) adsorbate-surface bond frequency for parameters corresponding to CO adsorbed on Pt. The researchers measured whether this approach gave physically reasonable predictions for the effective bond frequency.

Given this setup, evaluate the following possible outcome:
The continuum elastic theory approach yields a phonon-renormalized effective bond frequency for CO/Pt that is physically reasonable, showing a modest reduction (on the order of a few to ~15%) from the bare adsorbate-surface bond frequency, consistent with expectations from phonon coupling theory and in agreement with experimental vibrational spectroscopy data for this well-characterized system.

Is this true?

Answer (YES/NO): NO